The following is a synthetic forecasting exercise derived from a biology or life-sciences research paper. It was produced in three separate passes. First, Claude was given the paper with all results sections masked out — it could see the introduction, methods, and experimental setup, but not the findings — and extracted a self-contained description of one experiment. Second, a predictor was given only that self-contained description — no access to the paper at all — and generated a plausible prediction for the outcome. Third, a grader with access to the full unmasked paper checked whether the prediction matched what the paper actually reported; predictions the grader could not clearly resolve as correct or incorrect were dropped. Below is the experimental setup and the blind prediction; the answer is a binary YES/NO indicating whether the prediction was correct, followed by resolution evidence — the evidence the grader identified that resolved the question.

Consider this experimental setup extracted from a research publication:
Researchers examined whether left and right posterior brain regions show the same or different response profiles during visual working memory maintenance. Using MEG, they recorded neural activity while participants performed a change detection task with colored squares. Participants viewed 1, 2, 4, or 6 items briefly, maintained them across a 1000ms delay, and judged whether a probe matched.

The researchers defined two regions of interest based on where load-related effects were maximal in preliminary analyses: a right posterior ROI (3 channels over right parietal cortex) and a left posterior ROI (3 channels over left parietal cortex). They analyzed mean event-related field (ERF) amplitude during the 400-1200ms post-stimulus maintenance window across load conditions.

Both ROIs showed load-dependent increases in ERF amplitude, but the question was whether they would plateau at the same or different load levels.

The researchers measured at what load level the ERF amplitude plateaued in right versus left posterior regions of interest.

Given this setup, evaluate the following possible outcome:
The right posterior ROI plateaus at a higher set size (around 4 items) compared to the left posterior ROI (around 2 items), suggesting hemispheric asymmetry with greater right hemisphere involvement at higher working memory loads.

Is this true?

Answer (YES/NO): YES